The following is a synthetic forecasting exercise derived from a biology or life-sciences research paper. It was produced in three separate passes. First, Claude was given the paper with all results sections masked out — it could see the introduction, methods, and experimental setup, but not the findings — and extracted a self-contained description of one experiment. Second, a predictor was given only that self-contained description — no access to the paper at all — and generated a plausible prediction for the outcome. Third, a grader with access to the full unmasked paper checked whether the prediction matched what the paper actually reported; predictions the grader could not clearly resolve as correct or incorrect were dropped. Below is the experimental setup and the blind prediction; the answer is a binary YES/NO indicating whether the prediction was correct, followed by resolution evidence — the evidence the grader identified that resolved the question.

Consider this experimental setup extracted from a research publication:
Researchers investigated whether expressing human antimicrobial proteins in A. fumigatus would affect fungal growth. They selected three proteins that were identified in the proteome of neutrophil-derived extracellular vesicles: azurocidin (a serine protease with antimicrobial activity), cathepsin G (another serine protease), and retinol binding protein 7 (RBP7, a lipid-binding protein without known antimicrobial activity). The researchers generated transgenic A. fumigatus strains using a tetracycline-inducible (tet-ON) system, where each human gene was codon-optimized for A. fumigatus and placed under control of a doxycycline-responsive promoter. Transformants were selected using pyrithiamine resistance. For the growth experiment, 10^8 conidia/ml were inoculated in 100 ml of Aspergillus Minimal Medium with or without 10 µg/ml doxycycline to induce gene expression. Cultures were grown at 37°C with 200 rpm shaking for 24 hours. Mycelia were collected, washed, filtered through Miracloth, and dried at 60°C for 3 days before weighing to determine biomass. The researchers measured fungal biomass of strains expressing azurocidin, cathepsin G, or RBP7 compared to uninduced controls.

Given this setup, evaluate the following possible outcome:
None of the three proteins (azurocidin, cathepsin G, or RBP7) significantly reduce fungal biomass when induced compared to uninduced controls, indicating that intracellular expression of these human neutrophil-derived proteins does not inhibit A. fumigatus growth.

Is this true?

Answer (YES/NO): NO